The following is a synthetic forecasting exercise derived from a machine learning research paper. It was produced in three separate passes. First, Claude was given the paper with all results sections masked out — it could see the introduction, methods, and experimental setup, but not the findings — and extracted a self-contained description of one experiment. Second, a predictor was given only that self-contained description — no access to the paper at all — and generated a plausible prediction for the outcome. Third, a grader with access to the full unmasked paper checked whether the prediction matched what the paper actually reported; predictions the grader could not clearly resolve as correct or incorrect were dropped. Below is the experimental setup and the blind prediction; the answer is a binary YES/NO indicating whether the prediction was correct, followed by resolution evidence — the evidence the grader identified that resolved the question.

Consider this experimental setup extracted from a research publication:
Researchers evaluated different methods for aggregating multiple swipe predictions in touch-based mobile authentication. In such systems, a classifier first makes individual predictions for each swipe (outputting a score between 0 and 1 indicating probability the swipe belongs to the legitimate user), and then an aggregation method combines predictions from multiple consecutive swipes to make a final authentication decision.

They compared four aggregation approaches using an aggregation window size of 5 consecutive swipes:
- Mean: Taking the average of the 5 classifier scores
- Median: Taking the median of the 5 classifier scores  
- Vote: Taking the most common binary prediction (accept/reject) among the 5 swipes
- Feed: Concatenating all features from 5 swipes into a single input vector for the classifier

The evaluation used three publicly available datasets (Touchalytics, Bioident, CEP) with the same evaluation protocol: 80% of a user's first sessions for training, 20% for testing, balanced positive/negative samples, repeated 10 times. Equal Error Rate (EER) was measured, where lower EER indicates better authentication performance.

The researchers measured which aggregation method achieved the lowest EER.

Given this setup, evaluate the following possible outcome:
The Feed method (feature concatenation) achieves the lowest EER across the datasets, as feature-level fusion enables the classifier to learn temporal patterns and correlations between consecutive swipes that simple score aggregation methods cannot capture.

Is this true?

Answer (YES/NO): NO